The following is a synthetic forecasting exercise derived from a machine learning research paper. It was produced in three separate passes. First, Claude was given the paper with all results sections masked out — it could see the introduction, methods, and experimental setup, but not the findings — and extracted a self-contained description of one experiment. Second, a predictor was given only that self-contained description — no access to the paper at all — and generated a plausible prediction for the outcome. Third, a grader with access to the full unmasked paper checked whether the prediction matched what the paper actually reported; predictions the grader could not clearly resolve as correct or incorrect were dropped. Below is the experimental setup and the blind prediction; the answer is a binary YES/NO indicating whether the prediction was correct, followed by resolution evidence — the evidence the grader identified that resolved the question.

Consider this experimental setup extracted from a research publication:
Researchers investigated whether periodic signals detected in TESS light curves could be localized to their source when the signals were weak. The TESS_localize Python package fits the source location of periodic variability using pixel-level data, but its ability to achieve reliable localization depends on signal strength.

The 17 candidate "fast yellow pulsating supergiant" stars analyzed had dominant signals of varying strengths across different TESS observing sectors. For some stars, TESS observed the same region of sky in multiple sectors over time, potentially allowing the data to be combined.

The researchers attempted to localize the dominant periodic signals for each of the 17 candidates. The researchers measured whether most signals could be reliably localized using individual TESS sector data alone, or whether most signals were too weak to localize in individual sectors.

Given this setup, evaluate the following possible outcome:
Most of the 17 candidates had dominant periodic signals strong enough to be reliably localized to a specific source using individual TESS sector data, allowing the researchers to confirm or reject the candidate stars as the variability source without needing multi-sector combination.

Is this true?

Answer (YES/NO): NO